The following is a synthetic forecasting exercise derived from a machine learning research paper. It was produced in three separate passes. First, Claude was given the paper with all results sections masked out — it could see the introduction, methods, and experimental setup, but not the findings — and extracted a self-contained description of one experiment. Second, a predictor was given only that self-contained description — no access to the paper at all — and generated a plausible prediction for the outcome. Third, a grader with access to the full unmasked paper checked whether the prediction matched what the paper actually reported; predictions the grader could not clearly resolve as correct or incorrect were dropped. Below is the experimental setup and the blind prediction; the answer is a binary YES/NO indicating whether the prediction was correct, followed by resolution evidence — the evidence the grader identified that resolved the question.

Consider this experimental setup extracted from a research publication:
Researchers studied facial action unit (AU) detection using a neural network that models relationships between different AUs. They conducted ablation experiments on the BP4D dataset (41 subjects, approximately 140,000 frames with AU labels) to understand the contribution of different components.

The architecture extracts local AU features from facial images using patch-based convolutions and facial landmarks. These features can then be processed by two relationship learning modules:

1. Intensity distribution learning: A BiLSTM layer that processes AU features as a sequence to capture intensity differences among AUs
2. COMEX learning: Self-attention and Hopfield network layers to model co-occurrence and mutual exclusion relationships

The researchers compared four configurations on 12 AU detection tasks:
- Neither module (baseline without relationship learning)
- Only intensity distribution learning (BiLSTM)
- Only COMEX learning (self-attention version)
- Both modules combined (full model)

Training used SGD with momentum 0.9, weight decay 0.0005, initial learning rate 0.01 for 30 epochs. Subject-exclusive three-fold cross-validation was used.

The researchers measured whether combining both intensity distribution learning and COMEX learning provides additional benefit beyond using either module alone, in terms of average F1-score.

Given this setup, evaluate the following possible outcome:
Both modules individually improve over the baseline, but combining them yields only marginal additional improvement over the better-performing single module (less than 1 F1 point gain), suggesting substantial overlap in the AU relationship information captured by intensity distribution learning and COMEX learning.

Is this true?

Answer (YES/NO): YES